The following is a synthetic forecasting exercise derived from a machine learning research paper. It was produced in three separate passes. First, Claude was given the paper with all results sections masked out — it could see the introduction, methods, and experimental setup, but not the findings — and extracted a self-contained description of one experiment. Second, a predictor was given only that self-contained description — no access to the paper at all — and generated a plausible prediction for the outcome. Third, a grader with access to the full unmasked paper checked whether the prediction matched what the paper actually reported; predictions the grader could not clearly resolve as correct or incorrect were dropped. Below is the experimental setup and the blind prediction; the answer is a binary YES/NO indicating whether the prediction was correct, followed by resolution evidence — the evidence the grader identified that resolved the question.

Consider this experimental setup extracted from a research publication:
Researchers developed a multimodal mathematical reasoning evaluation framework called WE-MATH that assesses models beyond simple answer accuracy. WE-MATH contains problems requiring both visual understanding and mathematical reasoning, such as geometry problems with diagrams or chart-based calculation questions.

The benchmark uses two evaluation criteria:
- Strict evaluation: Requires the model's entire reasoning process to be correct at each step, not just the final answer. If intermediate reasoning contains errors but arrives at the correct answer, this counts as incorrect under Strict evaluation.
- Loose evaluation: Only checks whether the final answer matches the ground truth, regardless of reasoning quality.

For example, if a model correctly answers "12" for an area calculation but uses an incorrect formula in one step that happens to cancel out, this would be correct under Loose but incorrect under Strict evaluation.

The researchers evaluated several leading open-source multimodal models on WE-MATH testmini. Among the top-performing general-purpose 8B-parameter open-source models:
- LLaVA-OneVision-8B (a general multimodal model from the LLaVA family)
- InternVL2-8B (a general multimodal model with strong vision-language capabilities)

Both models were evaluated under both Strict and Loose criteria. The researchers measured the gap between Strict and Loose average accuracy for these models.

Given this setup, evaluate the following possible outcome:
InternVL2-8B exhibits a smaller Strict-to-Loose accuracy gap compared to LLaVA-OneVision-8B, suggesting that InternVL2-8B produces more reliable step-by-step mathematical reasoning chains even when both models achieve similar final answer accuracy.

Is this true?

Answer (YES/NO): YES